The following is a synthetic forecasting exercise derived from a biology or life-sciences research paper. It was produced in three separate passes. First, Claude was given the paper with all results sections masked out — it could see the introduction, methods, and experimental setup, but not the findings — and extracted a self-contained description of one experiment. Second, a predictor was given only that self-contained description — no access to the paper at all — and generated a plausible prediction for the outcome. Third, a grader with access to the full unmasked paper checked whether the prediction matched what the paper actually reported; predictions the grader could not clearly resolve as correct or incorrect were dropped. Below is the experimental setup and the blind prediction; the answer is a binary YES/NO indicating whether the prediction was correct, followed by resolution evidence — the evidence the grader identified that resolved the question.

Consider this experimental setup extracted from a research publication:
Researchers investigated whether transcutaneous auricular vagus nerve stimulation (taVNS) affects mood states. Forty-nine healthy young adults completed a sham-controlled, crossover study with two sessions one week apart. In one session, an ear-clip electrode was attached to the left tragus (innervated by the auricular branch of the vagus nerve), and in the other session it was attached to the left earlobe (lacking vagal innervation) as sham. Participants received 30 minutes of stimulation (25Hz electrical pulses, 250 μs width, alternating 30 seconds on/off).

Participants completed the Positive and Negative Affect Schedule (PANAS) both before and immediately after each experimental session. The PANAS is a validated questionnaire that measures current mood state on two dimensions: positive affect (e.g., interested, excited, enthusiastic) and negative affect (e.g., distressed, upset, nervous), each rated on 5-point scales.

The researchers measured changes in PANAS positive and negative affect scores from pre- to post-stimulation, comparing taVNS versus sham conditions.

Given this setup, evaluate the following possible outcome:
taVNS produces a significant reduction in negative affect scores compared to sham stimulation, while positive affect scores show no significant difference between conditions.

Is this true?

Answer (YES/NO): NO